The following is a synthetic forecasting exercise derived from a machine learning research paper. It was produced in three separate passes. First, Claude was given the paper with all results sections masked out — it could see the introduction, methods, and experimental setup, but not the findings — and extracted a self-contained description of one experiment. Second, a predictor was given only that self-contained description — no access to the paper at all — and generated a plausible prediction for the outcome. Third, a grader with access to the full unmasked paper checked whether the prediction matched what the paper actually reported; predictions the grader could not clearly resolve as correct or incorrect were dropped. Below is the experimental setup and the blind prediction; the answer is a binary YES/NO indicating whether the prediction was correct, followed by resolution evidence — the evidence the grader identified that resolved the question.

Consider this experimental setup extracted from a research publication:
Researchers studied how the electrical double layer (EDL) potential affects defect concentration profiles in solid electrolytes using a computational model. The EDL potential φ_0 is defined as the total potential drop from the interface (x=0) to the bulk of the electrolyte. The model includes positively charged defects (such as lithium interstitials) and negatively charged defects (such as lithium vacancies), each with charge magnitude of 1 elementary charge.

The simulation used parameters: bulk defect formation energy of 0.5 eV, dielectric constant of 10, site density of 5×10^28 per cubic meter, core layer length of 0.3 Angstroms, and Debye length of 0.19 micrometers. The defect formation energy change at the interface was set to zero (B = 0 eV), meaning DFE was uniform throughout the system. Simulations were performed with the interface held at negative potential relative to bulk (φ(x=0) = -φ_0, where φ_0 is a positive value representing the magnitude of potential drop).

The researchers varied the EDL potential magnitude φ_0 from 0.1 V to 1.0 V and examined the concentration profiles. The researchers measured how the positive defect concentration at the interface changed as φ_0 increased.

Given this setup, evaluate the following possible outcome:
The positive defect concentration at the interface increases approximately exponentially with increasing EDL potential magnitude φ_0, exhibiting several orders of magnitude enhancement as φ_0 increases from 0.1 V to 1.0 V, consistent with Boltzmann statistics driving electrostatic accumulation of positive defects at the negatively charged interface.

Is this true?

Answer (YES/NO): NO